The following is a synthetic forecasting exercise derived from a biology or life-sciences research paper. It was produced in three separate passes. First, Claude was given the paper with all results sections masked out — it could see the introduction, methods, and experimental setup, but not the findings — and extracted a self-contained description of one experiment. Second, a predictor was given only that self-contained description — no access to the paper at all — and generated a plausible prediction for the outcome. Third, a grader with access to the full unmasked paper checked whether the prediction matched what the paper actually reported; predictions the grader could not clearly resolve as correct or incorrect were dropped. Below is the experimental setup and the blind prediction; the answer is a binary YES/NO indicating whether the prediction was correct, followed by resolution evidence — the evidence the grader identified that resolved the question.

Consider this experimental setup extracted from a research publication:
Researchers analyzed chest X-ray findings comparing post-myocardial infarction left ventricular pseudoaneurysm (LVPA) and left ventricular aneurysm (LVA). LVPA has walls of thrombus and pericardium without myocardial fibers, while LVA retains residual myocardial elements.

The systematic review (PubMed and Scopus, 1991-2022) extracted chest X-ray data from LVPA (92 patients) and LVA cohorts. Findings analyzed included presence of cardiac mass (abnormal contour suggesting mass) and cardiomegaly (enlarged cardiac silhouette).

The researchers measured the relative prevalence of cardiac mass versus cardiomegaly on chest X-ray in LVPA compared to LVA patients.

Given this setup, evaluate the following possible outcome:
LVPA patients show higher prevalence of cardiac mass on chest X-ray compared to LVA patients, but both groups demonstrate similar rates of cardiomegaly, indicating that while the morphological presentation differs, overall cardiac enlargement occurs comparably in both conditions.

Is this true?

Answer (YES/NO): NO